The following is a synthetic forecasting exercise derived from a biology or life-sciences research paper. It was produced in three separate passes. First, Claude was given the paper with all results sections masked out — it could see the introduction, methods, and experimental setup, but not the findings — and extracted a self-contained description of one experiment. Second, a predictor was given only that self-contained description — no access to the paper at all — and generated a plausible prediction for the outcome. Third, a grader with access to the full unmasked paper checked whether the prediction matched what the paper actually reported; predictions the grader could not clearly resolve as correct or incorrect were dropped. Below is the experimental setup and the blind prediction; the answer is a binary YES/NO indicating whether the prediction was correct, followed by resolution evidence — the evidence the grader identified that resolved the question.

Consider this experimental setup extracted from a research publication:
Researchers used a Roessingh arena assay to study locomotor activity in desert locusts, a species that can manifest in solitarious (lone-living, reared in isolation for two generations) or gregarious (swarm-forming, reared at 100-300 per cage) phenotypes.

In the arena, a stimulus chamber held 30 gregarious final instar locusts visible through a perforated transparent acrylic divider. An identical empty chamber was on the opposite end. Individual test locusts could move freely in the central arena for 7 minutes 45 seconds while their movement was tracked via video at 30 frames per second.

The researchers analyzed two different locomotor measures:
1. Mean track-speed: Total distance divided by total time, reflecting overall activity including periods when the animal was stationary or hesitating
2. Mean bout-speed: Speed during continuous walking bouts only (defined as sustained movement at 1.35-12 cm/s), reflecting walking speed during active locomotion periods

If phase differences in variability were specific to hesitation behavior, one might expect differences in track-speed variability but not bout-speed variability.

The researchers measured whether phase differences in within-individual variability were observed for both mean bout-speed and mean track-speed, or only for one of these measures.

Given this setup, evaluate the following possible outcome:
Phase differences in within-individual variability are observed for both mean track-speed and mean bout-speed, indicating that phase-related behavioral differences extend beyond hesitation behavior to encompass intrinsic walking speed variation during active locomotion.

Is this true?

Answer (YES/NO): YES